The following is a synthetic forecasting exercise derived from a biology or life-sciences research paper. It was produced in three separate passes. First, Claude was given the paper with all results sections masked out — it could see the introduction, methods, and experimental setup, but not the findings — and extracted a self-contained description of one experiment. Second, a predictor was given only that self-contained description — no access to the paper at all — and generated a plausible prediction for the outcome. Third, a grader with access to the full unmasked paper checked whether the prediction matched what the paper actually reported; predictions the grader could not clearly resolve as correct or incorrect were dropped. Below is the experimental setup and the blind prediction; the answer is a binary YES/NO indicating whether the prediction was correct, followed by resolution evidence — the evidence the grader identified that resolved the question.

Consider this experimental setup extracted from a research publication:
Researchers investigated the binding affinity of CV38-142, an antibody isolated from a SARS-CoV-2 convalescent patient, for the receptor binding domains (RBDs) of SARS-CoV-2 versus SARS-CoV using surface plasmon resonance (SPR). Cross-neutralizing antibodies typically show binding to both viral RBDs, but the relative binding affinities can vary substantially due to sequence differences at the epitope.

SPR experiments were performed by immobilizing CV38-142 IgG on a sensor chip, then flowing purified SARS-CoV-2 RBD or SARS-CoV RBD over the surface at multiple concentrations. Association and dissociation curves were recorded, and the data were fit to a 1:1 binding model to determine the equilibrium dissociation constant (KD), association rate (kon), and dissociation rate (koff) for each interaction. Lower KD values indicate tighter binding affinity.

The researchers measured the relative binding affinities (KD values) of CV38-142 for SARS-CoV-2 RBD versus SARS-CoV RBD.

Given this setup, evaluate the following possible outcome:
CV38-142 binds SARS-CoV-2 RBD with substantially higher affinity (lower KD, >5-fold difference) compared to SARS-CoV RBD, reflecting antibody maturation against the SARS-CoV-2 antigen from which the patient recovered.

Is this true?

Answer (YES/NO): NO